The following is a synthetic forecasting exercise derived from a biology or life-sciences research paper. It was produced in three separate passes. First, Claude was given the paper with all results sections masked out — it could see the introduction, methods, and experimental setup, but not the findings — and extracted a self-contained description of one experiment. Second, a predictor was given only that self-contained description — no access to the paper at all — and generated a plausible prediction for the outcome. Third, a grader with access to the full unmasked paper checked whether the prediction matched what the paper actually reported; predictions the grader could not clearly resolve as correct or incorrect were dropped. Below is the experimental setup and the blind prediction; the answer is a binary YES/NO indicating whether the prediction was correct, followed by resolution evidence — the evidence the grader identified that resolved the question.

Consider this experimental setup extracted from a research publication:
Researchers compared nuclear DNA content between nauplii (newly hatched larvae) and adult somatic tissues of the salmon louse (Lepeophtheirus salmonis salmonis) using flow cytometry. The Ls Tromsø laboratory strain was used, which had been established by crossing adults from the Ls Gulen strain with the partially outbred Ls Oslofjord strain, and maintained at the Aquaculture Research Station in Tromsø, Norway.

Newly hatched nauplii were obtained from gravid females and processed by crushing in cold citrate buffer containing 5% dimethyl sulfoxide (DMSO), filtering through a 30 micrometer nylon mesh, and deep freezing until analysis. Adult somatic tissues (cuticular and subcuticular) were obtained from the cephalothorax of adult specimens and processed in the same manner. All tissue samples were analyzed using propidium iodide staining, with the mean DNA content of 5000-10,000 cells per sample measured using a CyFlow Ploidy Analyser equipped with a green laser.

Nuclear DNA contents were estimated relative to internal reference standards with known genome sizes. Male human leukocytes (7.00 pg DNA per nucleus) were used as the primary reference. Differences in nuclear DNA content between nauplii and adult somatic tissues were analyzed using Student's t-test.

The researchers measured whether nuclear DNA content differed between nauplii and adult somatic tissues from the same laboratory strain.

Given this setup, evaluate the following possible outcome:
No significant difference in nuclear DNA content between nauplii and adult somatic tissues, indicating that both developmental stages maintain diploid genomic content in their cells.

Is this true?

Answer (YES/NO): YES